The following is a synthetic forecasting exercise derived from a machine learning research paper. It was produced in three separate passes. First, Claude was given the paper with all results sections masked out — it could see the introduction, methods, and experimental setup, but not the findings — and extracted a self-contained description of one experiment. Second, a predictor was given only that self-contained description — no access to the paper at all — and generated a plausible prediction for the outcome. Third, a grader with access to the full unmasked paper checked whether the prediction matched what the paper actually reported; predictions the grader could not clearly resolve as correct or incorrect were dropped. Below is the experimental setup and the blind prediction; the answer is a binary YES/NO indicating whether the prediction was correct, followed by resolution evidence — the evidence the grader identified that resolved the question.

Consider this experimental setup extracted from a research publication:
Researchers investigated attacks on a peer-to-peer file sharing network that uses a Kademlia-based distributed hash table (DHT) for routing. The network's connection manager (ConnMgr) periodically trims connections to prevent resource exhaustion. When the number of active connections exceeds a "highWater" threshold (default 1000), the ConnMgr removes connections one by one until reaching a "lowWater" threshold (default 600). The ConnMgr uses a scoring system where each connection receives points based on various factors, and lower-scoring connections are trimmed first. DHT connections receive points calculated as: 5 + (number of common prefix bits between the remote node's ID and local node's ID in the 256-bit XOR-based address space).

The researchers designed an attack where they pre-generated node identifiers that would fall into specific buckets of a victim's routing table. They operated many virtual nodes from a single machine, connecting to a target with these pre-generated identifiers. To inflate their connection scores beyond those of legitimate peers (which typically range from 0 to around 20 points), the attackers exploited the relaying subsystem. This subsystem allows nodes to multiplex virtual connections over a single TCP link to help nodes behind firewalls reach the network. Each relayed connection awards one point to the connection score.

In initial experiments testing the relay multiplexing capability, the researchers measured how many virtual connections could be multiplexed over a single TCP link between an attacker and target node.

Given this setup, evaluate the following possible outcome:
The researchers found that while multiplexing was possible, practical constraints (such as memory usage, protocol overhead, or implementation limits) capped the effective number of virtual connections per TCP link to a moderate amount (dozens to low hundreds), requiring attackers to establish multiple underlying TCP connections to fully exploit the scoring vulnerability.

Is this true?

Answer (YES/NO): NO